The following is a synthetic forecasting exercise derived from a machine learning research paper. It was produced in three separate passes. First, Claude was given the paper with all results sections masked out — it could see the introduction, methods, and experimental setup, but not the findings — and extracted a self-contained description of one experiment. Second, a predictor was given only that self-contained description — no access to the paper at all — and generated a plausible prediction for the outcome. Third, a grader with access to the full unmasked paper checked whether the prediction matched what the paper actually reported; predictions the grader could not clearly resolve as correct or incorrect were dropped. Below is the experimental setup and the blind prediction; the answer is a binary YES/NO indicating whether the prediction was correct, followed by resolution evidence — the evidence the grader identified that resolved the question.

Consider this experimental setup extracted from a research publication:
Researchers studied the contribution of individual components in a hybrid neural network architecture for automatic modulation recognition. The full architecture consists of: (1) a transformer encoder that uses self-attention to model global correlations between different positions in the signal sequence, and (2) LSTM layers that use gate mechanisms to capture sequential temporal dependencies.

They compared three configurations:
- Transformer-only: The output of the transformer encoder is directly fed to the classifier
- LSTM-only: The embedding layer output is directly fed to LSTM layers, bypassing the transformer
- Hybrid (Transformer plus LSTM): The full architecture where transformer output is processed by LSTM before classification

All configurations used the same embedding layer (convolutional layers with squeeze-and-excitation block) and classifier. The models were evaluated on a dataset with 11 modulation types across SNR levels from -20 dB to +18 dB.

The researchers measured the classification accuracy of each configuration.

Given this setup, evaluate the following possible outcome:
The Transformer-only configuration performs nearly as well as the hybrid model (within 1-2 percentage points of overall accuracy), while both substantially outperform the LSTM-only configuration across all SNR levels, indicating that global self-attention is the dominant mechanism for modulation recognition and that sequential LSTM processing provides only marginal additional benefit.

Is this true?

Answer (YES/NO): NO